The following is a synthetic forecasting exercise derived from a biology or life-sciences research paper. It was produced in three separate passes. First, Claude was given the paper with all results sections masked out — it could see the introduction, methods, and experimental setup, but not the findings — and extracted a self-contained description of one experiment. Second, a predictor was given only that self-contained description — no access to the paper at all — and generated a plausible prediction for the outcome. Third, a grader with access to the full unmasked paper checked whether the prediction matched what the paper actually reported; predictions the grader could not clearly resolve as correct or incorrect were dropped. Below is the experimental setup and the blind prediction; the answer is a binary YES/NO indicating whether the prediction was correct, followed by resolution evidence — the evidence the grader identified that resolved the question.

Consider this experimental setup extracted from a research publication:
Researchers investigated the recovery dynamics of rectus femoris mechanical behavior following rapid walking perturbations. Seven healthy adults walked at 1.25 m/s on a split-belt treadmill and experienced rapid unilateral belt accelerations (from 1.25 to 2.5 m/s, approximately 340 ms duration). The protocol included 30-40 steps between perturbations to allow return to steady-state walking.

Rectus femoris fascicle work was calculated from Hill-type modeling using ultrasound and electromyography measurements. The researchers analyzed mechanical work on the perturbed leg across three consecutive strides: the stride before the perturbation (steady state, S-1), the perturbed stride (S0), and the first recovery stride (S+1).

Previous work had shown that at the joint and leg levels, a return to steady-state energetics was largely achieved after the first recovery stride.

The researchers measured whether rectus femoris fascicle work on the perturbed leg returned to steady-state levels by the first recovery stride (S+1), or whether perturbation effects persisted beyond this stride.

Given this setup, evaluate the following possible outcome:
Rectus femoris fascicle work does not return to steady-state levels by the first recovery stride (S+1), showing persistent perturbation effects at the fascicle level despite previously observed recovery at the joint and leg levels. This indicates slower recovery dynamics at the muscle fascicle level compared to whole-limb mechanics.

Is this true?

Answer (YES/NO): NO